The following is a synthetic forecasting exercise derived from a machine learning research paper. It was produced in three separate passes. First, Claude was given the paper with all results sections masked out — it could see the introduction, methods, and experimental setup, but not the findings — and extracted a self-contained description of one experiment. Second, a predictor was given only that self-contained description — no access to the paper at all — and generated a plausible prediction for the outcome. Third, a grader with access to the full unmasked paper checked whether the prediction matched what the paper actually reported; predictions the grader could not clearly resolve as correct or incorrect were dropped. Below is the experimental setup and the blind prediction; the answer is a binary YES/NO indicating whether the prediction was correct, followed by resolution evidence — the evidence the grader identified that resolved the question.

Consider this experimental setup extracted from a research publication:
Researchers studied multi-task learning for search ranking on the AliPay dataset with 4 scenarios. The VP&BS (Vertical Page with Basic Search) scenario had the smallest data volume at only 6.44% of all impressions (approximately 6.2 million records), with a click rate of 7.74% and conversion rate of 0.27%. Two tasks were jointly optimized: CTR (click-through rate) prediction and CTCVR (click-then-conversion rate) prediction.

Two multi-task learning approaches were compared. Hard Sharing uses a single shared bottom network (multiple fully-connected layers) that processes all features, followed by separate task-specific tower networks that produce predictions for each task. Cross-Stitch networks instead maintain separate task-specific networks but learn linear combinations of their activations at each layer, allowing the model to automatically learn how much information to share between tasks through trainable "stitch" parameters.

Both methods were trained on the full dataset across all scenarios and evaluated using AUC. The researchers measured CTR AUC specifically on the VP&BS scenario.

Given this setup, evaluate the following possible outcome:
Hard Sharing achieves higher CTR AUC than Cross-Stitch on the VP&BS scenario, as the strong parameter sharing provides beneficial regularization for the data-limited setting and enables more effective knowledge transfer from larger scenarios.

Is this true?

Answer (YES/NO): NO